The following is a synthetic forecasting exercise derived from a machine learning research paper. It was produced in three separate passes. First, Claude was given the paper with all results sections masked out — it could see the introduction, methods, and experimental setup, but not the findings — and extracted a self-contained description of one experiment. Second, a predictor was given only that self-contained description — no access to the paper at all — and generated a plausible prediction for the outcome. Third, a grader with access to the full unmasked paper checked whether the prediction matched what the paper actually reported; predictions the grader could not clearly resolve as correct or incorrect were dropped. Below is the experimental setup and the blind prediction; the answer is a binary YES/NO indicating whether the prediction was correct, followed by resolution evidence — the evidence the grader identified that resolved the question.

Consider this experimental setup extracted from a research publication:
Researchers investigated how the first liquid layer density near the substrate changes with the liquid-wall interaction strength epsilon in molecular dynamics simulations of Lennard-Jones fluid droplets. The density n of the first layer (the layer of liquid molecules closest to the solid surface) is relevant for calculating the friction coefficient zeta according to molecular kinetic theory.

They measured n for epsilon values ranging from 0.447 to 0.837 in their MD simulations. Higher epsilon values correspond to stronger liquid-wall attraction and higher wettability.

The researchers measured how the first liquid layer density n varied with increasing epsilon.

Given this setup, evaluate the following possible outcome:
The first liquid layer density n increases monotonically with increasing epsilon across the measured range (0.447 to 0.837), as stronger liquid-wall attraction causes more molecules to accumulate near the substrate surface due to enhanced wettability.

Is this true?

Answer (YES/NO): YES